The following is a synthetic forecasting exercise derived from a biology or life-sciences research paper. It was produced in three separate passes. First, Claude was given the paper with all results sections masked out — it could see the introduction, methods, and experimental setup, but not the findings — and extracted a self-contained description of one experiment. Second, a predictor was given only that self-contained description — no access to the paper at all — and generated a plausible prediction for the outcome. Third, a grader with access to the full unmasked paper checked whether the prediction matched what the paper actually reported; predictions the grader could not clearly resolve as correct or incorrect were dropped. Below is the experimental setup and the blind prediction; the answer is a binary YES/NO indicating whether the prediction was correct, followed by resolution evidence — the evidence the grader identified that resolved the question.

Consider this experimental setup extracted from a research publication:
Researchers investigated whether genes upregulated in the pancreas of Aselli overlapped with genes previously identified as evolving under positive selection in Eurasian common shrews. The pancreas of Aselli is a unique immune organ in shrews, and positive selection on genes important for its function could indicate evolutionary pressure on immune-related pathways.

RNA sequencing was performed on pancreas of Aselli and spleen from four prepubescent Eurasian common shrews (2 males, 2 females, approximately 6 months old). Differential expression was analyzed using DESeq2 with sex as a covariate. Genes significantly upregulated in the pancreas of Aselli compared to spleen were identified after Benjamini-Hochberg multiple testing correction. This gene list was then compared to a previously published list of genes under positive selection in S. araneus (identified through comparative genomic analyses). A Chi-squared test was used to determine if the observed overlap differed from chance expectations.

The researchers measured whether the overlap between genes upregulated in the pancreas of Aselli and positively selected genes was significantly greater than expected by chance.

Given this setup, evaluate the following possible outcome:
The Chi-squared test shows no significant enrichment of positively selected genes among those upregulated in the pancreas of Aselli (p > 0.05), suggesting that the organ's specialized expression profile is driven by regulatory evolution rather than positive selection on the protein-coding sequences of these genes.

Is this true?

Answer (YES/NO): YES